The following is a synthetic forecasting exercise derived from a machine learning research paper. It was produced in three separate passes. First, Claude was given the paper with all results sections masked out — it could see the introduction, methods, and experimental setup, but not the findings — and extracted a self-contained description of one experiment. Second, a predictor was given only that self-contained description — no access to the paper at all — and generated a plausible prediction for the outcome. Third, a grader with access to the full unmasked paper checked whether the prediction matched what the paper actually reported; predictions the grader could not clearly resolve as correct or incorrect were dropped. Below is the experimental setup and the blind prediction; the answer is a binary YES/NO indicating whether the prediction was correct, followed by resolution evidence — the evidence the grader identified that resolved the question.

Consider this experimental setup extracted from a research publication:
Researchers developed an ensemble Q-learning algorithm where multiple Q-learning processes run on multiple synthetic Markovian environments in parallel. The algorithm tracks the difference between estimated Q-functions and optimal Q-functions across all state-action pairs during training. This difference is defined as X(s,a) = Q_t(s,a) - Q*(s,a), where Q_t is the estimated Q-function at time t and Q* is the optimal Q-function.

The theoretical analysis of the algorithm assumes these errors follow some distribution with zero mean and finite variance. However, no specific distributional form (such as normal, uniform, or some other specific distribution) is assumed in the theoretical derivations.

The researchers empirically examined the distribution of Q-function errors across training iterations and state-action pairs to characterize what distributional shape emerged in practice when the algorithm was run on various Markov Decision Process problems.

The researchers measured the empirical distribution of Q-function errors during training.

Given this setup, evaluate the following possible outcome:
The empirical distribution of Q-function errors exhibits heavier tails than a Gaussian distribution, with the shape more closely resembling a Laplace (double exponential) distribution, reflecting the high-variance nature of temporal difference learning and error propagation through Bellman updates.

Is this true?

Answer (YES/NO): NO